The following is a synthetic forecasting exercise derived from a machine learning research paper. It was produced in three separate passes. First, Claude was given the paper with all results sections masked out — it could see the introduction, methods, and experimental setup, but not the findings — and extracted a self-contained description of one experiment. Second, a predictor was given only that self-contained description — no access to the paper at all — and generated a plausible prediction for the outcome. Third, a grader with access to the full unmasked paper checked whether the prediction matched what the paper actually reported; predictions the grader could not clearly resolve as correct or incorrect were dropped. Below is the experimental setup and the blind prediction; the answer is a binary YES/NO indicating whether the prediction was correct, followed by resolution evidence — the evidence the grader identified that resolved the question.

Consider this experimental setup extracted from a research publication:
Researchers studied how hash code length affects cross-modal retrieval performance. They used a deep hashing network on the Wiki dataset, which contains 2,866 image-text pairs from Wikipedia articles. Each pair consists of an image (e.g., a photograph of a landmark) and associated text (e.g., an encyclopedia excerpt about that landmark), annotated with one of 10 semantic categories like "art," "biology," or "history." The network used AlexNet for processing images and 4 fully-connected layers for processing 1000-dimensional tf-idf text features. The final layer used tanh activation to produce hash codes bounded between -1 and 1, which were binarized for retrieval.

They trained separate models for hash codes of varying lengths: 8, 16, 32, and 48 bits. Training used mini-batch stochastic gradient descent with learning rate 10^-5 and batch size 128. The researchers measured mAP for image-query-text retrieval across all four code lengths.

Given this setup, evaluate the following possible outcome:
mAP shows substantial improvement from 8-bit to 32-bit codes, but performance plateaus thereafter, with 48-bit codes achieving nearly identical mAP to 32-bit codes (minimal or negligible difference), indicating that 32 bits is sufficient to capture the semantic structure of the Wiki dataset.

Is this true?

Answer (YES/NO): NO